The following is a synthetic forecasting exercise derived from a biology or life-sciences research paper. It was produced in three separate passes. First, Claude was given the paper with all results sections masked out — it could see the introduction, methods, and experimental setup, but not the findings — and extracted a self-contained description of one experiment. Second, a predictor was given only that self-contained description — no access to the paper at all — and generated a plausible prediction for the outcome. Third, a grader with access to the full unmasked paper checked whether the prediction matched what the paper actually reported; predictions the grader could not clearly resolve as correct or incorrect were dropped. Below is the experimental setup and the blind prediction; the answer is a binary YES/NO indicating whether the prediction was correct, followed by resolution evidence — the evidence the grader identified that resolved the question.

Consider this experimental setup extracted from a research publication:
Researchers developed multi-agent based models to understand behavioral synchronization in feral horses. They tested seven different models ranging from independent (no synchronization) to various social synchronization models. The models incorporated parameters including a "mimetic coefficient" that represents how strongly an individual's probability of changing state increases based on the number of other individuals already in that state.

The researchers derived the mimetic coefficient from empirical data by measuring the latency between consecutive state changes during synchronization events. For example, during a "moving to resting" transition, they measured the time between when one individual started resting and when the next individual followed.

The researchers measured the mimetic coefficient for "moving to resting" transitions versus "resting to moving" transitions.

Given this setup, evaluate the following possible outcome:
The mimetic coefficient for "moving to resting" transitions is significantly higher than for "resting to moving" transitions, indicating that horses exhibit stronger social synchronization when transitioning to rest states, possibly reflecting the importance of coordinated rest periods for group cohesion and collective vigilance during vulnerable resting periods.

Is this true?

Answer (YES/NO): YES